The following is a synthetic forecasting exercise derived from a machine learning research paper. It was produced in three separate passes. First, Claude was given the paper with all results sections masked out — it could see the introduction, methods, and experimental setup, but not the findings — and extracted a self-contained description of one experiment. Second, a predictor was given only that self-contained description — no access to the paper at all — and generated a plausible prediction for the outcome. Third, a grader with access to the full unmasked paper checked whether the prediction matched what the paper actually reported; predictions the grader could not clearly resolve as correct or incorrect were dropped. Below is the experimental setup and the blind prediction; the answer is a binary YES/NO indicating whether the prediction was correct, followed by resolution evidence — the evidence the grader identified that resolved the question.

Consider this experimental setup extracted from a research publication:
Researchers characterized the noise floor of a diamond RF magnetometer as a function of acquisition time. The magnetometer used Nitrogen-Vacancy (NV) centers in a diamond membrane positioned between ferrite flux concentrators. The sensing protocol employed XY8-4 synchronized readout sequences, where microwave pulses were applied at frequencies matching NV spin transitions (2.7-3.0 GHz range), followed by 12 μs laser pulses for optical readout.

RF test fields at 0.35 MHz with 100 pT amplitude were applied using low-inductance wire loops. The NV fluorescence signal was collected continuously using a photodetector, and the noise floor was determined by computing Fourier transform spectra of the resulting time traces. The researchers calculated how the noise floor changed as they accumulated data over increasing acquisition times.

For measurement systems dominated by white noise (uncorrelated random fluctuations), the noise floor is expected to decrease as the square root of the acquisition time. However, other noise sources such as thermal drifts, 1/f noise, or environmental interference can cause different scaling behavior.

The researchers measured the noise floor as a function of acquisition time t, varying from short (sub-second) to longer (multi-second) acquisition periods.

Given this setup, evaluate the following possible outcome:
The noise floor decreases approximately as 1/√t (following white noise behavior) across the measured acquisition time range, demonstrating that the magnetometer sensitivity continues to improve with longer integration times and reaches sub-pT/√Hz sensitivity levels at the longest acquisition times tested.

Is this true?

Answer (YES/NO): NO